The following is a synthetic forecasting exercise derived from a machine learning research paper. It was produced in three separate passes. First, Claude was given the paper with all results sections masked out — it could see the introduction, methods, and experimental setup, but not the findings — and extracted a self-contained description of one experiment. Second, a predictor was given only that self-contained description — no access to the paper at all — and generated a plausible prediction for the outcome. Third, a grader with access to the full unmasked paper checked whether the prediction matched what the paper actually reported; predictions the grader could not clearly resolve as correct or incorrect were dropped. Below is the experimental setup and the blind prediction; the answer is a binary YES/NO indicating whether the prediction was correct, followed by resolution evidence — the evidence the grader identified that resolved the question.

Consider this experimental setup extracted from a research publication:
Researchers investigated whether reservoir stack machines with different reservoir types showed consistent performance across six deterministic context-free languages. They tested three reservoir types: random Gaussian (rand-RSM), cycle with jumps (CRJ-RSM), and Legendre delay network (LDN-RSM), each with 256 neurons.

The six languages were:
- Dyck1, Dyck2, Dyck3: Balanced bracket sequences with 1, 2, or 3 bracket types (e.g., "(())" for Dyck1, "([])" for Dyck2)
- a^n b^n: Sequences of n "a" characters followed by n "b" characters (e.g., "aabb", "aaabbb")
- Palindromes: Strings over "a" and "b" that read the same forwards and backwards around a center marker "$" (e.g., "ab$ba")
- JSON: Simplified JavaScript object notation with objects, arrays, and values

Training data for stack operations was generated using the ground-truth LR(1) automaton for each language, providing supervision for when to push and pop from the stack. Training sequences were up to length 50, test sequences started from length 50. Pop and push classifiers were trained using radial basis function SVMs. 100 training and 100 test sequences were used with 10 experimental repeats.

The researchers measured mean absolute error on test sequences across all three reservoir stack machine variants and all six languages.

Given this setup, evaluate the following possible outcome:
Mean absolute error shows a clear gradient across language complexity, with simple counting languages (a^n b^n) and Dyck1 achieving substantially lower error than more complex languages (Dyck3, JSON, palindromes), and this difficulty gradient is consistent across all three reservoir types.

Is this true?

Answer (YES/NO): NO